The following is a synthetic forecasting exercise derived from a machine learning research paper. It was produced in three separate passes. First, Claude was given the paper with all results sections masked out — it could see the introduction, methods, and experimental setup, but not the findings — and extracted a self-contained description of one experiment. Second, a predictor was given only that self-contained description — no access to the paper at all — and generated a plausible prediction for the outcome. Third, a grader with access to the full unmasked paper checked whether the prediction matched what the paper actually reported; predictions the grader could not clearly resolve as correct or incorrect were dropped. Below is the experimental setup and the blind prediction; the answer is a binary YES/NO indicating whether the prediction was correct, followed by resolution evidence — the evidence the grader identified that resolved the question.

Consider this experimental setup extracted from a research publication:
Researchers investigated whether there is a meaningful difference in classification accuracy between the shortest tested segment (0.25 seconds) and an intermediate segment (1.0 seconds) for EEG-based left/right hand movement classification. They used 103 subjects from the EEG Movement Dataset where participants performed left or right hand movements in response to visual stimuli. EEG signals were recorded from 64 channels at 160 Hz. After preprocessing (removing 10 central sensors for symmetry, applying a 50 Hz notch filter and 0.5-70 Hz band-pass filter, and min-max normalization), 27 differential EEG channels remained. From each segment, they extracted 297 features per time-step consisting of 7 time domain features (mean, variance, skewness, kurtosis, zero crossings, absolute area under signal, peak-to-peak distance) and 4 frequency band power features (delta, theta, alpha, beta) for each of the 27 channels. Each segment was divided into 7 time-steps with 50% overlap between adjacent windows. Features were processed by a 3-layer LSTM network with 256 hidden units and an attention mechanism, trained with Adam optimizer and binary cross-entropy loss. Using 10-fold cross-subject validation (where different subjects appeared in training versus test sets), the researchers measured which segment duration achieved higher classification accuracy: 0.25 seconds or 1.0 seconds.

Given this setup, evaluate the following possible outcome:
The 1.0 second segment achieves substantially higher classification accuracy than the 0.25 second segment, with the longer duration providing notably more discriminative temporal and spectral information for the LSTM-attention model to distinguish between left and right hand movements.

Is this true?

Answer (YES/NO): NO